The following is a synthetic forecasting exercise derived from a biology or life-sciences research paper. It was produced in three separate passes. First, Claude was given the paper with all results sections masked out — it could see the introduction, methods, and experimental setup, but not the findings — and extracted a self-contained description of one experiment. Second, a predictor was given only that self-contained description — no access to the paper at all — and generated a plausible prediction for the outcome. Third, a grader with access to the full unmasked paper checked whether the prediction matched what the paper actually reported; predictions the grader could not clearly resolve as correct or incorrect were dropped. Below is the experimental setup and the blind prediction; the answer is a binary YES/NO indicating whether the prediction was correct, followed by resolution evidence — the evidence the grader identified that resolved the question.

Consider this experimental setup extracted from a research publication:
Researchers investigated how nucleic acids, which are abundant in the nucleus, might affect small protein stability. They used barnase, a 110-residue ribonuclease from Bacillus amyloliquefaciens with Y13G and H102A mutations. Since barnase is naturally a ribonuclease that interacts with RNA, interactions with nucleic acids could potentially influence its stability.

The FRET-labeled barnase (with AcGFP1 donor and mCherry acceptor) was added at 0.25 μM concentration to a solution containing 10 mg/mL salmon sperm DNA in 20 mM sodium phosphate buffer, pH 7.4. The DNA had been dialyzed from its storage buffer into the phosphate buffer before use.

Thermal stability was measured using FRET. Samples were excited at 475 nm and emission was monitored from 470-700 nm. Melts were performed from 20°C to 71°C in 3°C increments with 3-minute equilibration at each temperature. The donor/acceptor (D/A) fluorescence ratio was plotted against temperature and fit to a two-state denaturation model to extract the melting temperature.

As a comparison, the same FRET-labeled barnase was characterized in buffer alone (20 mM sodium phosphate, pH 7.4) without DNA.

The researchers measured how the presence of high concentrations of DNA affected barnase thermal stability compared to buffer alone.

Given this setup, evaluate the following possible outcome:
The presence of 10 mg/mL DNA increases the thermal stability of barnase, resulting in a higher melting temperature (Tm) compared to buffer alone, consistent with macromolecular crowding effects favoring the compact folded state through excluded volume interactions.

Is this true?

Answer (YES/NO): NO